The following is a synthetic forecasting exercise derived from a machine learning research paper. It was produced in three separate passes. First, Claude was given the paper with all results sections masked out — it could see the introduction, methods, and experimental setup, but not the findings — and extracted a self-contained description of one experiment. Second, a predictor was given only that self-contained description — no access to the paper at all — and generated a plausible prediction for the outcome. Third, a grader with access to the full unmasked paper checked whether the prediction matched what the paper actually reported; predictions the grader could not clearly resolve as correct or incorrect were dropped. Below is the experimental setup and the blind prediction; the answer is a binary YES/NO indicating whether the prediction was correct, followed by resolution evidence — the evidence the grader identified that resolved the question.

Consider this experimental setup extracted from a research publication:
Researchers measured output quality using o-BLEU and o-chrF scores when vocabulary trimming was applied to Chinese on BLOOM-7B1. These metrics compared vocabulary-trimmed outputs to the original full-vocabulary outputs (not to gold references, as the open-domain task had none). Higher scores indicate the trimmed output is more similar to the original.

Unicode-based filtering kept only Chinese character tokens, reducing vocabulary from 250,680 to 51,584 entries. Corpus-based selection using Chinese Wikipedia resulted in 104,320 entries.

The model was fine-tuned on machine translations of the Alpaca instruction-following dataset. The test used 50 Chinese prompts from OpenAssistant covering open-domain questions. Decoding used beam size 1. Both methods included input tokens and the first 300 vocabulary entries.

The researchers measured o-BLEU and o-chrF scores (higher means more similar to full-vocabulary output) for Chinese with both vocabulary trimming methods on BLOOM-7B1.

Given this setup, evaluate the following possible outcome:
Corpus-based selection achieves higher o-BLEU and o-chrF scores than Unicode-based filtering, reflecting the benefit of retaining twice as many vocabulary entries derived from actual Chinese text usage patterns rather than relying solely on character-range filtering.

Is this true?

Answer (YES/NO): YES